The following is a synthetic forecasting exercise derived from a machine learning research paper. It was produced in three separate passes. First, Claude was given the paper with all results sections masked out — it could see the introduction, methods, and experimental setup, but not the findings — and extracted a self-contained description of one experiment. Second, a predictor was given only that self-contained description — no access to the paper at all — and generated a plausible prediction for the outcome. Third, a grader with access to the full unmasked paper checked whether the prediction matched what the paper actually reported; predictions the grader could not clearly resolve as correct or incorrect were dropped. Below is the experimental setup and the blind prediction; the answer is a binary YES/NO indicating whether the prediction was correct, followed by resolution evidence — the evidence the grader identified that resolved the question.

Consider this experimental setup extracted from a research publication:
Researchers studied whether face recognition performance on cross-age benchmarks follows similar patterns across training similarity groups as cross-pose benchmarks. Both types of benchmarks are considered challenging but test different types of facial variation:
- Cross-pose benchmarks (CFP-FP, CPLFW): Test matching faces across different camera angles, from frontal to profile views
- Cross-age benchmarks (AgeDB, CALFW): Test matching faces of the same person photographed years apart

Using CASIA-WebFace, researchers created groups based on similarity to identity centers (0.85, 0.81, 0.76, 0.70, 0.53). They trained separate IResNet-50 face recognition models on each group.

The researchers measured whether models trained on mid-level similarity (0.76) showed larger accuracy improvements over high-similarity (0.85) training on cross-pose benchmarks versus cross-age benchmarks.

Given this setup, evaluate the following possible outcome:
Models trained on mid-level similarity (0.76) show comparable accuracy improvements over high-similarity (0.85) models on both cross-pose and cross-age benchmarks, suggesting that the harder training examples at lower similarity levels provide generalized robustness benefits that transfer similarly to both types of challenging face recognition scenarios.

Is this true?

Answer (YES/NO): NO